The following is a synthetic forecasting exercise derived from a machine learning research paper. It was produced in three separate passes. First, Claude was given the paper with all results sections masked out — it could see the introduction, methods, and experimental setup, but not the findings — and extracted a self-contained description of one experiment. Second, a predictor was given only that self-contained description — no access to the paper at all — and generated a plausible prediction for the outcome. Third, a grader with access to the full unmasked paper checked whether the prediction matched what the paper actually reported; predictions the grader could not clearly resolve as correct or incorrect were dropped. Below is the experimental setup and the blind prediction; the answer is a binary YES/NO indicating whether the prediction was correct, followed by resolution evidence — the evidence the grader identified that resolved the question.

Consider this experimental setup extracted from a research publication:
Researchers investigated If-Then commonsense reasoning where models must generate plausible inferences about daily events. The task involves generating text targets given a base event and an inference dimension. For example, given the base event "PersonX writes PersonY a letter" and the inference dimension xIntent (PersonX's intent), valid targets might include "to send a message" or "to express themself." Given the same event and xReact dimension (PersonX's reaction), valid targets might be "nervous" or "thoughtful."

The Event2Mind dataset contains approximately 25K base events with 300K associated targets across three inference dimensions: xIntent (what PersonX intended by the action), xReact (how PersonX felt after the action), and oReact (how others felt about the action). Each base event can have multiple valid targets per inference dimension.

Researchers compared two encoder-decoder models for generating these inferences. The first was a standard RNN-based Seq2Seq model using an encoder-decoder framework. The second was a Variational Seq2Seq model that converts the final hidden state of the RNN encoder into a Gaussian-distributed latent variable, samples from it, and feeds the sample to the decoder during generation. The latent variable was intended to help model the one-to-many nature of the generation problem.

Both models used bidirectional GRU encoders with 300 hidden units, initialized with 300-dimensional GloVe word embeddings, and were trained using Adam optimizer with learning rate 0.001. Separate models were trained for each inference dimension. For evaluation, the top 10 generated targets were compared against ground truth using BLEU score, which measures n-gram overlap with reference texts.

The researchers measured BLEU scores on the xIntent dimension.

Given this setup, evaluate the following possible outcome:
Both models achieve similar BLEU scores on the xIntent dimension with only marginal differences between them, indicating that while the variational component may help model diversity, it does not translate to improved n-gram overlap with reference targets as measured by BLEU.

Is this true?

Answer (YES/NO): YES